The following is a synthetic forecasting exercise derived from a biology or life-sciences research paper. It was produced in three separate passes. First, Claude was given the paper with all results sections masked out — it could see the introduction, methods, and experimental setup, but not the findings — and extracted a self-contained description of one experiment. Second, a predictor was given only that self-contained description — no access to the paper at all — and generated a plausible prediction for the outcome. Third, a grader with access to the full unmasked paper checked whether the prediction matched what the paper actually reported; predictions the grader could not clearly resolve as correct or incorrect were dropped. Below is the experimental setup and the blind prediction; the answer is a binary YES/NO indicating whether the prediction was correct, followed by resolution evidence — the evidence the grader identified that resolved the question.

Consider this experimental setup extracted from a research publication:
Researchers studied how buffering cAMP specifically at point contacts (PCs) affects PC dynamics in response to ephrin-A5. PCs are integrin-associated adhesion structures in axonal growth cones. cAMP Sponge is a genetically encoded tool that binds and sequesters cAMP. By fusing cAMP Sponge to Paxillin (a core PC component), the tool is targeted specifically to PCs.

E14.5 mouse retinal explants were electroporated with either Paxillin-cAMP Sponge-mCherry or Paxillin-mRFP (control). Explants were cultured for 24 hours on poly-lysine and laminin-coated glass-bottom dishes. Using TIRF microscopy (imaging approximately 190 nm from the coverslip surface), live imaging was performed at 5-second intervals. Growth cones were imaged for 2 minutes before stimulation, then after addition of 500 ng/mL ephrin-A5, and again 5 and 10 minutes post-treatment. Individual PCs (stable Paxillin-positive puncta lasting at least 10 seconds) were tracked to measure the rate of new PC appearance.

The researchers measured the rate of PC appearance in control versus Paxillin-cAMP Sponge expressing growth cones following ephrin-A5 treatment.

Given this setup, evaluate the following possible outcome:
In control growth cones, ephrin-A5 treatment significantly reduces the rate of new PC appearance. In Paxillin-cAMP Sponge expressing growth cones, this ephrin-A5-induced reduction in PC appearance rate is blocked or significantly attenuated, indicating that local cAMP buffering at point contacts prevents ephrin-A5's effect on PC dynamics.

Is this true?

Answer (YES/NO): YES